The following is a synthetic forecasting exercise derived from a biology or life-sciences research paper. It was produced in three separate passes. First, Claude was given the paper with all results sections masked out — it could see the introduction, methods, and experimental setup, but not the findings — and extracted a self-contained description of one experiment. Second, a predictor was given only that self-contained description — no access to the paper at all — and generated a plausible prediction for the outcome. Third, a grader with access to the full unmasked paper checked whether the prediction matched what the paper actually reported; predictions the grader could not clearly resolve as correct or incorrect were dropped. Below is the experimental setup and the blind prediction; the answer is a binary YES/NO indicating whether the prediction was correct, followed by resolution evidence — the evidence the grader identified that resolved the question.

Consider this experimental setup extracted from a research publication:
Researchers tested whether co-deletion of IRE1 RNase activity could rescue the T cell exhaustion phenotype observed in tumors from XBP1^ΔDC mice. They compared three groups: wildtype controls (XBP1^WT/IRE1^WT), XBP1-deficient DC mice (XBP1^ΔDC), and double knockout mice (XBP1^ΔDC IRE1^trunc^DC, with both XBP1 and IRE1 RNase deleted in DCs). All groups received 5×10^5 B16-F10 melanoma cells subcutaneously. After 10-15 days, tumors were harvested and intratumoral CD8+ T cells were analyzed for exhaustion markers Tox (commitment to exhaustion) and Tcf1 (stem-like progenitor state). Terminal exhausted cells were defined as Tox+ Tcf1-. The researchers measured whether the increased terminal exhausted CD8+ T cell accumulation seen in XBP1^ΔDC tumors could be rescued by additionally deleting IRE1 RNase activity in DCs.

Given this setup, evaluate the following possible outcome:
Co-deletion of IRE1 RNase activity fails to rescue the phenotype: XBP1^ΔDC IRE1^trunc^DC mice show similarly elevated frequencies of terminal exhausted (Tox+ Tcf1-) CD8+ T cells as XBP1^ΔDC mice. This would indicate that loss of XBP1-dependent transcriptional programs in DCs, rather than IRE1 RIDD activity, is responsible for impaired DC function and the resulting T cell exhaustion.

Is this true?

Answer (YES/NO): NO